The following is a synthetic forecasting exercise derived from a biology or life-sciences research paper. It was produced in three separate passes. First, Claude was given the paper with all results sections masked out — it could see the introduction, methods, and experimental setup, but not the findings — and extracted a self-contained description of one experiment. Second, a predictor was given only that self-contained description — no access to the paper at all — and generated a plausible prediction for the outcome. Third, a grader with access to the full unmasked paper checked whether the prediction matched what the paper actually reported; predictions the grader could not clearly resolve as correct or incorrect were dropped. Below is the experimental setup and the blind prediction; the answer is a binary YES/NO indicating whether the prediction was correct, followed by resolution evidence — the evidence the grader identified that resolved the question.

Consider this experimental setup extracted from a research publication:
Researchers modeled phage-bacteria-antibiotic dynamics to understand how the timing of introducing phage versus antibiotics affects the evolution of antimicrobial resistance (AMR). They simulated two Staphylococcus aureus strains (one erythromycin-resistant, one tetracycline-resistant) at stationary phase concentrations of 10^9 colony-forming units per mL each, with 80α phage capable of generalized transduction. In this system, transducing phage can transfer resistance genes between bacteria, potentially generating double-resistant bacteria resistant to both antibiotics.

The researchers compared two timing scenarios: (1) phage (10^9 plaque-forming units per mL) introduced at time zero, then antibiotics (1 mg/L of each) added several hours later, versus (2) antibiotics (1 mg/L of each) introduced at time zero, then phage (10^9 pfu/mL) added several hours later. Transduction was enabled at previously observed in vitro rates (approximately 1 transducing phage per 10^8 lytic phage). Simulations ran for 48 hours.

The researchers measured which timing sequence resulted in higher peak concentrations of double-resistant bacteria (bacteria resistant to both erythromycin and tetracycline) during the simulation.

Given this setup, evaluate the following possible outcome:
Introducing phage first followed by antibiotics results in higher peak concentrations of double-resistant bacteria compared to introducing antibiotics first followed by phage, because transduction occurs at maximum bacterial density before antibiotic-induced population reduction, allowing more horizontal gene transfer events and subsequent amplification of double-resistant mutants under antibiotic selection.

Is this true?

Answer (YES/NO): YES